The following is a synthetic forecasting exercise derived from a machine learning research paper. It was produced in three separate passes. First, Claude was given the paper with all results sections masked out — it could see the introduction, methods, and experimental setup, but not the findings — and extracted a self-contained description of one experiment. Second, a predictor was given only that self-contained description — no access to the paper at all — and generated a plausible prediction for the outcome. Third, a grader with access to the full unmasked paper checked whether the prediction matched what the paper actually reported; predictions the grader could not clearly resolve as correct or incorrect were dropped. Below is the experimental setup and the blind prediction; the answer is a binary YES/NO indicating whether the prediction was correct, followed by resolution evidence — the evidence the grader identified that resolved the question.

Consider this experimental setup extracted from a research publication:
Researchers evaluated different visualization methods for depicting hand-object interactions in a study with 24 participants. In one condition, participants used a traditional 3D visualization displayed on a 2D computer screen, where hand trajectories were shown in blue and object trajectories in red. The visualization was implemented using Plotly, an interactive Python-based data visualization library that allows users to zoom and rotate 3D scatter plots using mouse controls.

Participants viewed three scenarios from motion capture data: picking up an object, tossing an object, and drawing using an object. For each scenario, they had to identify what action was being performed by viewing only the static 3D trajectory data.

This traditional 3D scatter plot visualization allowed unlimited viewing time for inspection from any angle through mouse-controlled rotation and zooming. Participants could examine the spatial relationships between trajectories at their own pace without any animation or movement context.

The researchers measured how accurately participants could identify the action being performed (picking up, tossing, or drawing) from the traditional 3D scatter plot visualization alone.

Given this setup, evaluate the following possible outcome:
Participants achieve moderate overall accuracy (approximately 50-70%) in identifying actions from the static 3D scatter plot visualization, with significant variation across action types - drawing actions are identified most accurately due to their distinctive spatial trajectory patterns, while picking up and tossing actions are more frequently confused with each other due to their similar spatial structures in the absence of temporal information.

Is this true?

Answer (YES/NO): NO